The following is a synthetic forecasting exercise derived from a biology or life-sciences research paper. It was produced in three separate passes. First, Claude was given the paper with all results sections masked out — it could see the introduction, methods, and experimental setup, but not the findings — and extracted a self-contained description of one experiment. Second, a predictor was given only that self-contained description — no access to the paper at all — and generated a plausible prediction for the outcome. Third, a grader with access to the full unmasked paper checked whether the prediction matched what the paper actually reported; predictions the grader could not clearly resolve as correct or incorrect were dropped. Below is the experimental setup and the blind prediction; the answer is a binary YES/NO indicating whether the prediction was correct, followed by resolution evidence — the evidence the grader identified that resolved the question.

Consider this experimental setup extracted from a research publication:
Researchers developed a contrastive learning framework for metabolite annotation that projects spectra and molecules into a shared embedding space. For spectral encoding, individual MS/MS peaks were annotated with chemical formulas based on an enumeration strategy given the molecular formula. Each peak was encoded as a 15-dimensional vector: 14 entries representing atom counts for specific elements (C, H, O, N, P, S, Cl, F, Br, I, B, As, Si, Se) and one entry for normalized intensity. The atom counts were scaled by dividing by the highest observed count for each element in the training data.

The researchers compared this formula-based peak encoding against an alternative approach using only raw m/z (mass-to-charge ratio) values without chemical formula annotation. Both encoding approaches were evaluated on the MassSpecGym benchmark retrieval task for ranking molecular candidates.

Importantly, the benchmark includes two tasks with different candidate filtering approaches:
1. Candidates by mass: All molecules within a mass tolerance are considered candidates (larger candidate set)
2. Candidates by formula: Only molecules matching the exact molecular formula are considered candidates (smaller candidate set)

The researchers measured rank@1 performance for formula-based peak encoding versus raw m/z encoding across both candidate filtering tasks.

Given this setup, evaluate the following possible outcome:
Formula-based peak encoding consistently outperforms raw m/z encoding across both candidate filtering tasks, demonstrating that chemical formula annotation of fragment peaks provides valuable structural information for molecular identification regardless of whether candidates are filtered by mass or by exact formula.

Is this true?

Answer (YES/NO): NO